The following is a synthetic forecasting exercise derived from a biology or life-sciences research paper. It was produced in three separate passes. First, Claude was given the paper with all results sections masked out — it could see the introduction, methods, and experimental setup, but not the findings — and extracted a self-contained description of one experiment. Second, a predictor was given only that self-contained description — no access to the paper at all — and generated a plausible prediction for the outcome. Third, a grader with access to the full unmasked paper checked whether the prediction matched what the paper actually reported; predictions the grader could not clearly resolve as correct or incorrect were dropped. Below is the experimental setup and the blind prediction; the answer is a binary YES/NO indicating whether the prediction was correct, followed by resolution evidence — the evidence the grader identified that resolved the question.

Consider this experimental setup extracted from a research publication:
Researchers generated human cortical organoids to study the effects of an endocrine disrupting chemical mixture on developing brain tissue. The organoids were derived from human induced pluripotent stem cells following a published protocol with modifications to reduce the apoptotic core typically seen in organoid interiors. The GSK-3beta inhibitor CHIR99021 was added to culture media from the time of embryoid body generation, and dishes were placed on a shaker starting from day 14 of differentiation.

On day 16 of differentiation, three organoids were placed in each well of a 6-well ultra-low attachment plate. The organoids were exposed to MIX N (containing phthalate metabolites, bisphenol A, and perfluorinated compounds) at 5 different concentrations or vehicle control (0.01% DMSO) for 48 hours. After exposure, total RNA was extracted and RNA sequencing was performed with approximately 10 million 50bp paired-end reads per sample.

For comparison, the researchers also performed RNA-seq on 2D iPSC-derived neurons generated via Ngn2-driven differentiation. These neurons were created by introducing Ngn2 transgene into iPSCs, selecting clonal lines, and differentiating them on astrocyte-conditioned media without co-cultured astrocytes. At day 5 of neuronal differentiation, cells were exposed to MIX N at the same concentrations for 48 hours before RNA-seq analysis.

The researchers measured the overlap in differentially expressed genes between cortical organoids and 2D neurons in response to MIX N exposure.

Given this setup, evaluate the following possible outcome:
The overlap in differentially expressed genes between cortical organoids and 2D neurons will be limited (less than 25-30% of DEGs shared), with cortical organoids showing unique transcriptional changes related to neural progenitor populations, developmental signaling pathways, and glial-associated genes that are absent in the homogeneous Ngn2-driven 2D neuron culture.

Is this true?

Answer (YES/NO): NO